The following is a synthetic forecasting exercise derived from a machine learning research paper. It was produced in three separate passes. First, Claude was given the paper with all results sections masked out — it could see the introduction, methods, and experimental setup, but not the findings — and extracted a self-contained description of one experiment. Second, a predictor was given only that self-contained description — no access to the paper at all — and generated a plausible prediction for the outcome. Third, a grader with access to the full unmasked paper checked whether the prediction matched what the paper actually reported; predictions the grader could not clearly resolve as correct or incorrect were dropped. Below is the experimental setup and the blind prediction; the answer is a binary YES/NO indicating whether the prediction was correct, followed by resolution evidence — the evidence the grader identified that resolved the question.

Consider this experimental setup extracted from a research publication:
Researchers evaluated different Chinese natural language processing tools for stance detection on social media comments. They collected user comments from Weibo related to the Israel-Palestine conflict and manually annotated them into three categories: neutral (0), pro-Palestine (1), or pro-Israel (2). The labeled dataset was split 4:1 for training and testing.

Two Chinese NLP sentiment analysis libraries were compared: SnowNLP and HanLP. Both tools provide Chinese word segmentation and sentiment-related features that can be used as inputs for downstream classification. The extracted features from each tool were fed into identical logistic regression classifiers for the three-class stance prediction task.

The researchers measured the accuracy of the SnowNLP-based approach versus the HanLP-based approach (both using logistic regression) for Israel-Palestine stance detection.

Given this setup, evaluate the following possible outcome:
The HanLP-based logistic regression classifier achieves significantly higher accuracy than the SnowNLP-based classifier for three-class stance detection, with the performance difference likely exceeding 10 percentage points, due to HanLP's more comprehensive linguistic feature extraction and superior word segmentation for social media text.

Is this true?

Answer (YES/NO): NO